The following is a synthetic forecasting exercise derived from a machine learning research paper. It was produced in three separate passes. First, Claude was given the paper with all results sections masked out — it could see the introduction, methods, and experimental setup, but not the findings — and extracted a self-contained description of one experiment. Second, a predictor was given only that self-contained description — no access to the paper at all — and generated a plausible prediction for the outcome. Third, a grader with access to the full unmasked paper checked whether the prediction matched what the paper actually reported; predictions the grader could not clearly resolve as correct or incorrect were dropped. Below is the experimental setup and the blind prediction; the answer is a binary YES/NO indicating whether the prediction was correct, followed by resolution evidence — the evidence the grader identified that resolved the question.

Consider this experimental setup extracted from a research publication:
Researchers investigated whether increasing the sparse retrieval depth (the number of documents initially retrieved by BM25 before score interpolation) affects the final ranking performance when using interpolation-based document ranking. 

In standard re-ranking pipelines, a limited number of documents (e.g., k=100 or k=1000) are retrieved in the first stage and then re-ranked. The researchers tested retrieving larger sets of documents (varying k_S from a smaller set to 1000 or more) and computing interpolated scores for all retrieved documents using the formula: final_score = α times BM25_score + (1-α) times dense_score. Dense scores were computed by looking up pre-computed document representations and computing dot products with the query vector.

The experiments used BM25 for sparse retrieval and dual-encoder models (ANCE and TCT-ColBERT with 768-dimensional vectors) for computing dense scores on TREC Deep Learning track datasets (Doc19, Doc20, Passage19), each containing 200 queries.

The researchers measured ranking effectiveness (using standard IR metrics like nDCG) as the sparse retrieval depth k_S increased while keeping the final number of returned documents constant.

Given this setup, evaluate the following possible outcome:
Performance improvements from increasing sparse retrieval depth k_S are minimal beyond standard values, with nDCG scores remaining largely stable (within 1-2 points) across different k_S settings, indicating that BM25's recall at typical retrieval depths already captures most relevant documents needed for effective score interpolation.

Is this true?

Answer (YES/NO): NO